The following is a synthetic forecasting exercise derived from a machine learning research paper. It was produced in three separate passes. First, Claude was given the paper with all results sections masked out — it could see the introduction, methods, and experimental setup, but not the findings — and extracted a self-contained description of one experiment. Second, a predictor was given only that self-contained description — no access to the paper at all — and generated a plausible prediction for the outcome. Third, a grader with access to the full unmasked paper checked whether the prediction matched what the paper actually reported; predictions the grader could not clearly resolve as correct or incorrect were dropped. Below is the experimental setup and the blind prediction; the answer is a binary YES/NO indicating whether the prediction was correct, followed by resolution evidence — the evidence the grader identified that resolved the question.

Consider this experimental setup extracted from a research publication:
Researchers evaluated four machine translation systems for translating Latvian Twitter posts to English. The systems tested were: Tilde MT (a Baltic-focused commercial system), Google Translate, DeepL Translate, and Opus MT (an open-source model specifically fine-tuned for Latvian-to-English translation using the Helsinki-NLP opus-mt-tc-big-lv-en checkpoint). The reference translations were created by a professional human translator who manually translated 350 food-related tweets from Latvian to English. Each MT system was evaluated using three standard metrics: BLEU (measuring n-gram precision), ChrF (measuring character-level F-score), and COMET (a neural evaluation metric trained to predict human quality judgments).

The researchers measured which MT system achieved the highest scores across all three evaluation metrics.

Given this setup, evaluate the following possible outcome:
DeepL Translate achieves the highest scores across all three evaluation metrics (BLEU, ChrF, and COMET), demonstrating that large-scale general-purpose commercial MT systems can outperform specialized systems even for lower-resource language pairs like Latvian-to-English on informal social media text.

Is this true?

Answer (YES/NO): NO